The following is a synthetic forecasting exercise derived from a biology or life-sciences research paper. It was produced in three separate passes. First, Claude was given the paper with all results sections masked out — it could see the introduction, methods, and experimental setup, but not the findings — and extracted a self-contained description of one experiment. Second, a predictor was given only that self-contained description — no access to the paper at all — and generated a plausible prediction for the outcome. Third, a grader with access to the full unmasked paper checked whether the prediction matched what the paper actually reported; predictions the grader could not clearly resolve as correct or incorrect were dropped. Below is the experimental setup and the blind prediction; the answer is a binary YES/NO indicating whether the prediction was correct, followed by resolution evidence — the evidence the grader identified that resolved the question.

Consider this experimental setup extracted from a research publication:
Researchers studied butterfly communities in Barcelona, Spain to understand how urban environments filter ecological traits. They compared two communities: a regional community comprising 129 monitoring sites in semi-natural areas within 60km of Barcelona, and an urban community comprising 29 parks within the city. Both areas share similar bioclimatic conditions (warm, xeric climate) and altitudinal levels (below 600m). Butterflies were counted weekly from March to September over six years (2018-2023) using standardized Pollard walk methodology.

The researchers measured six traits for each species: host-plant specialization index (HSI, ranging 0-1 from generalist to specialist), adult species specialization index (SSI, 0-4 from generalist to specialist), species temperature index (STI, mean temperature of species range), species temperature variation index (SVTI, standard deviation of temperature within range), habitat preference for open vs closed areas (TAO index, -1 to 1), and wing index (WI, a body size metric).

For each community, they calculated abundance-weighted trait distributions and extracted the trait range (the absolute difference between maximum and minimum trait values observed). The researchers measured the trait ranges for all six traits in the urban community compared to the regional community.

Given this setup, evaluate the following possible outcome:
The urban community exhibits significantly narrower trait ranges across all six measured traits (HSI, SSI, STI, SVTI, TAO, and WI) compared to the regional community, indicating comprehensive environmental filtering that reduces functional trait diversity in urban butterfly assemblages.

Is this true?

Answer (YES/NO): NO